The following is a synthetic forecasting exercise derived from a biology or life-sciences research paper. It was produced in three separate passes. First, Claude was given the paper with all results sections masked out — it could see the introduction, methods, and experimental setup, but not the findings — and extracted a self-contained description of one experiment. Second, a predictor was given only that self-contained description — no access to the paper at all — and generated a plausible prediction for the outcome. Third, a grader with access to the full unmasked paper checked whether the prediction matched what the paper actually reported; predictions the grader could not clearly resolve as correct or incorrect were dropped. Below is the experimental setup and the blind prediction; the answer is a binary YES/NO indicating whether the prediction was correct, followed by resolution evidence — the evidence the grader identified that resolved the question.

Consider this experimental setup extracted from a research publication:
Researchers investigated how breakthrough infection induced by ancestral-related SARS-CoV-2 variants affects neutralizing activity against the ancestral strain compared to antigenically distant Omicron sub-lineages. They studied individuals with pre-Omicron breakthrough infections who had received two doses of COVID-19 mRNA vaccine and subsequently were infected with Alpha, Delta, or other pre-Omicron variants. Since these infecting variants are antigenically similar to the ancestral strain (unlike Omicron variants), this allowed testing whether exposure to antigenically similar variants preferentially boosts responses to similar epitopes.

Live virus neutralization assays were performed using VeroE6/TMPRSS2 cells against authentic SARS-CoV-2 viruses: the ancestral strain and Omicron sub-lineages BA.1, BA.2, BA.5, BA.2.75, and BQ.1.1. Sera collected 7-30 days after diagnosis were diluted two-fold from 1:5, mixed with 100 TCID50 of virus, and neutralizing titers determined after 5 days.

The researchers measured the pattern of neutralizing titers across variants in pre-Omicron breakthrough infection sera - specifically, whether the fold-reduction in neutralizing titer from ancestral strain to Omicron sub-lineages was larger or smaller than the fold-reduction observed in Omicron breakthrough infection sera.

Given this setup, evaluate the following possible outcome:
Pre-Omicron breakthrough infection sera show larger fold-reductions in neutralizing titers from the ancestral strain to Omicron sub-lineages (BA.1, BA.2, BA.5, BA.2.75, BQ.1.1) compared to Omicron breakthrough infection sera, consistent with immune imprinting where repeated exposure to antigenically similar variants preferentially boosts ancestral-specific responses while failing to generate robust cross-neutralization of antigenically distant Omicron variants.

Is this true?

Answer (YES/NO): YES